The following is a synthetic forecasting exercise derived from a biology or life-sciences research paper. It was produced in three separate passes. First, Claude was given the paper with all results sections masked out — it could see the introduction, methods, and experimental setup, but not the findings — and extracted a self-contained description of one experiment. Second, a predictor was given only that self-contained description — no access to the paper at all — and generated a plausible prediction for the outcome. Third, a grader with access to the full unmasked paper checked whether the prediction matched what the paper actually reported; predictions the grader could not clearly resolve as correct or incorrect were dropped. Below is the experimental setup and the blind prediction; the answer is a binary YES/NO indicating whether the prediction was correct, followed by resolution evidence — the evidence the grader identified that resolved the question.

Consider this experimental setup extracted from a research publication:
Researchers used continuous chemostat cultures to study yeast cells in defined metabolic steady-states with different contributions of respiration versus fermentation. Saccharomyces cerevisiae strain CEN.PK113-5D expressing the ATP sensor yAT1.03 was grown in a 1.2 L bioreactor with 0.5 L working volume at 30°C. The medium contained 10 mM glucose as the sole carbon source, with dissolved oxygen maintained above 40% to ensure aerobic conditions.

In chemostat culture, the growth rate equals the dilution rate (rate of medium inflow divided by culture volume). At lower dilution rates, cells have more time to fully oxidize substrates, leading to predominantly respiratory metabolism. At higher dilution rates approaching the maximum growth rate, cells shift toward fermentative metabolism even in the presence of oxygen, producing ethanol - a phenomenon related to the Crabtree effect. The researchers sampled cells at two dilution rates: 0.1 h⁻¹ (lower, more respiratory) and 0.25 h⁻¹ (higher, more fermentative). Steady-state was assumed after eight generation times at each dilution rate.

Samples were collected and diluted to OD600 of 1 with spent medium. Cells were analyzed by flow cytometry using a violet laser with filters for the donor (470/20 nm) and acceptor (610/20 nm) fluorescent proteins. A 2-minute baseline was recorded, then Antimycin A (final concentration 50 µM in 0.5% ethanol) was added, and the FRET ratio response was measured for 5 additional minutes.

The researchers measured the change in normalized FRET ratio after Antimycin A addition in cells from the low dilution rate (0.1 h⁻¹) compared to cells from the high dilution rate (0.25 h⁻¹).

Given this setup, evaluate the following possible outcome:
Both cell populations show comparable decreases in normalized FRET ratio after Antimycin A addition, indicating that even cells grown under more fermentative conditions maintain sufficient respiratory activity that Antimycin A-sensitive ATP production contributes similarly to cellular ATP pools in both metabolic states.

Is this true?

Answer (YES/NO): NO